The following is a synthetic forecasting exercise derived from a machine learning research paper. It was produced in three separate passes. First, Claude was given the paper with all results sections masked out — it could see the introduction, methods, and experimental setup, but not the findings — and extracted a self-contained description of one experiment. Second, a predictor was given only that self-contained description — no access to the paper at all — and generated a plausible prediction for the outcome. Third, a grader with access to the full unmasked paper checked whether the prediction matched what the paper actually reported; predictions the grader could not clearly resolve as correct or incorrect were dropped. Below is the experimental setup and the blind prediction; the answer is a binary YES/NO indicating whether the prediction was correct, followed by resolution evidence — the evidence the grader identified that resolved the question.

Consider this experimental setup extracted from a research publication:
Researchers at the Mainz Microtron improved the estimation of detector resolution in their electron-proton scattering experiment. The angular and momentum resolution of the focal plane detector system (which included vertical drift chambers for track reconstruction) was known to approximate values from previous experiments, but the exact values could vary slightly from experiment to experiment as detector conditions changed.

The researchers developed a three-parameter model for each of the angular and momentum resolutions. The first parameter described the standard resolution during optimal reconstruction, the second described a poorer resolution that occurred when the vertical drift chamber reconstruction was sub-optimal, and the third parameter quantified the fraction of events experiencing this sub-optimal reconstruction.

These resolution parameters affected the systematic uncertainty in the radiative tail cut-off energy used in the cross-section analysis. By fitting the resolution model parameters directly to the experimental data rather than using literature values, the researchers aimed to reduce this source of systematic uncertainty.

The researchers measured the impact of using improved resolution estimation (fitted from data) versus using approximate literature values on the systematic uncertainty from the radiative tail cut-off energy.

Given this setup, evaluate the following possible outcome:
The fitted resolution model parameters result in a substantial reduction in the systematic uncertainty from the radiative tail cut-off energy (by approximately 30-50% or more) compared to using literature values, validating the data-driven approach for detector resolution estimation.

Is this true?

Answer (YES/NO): NO